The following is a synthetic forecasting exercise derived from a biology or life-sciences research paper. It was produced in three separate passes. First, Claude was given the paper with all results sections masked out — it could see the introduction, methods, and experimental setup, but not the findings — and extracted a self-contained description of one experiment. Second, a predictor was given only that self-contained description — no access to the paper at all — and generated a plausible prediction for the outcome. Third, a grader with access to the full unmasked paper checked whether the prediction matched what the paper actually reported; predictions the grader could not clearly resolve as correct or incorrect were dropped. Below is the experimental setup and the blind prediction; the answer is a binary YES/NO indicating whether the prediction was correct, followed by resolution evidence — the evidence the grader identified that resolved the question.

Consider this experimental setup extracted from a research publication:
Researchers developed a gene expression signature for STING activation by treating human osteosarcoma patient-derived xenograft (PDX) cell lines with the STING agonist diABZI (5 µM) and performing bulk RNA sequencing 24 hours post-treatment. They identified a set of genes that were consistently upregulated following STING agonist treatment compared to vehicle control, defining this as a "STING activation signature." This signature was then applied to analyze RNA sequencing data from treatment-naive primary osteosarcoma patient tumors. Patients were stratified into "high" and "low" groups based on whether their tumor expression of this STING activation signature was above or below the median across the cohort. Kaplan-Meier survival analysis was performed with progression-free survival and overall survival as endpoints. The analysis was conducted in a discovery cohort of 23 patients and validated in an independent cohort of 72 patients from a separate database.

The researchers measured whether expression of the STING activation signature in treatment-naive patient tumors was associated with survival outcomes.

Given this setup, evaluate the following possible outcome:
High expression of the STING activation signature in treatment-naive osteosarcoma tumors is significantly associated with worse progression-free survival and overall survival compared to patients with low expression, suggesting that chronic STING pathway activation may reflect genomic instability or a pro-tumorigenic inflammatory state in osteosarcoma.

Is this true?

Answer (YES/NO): NO